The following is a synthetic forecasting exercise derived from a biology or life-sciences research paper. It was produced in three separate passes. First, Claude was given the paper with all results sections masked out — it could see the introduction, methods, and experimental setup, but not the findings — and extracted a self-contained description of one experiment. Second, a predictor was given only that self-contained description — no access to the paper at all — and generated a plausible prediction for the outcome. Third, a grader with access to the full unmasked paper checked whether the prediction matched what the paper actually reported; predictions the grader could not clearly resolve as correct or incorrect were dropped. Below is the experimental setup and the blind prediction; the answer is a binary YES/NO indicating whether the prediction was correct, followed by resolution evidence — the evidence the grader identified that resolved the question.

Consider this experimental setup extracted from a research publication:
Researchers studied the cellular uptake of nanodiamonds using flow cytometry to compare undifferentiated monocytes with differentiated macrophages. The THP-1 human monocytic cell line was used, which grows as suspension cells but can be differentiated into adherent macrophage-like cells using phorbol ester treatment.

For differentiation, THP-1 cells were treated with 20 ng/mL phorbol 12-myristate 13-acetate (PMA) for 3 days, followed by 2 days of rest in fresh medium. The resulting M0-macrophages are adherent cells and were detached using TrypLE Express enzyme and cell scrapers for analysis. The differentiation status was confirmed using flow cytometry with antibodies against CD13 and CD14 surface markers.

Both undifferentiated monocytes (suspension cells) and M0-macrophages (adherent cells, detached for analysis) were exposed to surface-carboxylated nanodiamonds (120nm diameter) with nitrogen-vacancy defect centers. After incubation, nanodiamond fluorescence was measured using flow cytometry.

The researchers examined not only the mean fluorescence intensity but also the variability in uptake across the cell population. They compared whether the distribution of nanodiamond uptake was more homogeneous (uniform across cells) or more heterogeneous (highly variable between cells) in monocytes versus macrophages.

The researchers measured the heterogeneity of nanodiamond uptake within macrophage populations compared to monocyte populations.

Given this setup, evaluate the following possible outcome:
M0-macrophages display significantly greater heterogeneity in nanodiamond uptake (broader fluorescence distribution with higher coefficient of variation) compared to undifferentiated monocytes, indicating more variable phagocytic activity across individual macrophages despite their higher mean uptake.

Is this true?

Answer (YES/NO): NO